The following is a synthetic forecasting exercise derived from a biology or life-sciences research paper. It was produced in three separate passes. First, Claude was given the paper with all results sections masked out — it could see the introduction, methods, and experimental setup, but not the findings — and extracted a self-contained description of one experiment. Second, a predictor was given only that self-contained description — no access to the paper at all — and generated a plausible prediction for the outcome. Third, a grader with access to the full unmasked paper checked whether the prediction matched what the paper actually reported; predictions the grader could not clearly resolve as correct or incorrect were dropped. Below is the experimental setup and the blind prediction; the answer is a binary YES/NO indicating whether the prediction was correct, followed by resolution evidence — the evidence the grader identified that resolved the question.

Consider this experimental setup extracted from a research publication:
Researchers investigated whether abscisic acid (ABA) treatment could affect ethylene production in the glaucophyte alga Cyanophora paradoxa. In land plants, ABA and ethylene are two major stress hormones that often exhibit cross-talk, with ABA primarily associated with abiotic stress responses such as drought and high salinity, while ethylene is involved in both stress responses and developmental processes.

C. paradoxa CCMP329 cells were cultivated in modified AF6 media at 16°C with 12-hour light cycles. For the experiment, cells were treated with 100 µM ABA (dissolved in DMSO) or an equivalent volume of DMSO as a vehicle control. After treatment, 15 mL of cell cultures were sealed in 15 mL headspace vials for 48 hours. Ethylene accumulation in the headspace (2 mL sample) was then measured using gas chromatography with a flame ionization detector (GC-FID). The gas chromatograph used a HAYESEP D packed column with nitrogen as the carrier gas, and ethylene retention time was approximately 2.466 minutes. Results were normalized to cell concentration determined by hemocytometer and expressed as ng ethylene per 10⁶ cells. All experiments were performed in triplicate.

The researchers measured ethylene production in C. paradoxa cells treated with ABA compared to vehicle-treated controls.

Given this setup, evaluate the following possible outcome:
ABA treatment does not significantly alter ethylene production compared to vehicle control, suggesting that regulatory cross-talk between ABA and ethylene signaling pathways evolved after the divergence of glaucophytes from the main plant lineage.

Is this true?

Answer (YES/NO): NO